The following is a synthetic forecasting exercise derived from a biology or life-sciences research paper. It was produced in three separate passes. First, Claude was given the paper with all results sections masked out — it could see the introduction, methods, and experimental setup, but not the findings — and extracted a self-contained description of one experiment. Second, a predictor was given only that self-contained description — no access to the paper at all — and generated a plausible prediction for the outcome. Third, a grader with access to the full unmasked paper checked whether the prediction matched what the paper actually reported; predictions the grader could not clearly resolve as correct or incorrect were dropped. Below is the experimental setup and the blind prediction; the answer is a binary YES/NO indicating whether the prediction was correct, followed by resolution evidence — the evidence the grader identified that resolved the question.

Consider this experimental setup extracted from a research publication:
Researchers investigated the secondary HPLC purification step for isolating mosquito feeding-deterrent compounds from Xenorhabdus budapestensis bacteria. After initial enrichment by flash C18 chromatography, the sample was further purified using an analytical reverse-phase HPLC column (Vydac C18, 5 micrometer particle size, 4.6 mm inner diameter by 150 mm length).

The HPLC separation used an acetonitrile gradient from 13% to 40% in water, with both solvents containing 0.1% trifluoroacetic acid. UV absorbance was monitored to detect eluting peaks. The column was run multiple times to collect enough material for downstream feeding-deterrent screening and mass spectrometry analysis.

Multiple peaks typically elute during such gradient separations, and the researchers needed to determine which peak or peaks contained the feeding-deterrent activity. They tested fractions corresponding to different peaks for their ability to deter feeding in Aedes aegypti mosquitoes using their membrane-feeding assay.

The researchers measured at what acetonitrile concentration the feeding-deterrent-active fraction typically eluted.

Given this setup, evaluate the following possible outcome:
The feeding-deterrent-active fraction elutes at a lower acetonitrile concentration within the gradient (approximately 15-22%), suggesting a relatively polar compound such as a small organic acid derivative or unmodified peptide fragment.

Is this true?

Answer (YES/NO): NO